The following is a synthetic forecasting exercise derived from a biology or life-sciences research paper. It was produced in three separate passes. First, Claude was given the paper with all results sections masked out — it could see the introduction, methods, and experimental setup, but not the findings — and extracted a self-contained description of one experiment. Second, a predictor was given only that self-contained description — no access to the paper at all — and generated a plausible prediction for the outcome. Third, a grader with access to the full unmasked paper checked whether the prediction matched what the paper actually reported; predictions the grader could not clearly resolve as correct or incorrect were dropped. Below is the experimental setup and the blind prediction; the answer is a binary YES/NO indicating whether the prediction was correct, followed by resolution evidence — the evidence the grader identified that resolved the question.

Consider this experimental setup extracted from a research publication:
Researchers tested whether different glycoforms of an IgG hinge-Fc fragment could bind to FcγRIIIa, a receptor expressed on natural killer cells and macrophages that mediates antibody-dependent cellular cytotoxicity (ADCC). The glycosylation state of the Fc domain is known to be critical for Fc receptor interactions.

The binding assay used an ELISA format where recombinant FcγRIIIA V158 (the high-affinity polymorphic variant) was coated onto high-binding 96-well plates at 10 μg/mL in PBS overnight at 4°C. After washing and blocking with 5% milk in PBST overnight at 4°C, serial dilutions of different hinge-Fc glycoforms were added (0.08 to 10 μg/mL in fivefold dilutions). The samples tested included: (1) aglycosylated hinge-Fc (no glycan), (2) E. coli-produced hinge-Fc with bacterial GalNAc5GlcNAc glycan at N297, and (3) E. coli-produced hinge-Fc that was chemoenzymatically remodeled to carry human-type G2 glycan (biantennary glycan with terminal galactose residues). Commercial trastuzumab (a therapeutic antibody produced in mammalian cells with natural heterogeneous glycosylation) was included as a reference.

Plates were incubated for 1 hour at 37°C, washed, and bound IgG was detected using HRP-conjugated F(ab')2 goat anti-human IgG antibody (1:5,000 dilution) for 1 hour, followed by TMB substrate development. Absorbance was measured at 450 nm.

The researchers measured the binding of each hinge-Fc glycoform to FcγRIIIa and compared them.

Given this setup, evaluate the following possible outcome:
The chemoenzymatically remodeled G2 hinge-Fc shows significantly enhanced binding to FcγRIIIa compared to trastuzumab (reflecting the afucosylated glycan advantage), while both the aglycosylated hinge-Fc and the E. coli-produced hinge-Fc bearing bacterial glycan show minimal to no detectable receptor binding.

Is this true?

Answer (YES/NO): NO